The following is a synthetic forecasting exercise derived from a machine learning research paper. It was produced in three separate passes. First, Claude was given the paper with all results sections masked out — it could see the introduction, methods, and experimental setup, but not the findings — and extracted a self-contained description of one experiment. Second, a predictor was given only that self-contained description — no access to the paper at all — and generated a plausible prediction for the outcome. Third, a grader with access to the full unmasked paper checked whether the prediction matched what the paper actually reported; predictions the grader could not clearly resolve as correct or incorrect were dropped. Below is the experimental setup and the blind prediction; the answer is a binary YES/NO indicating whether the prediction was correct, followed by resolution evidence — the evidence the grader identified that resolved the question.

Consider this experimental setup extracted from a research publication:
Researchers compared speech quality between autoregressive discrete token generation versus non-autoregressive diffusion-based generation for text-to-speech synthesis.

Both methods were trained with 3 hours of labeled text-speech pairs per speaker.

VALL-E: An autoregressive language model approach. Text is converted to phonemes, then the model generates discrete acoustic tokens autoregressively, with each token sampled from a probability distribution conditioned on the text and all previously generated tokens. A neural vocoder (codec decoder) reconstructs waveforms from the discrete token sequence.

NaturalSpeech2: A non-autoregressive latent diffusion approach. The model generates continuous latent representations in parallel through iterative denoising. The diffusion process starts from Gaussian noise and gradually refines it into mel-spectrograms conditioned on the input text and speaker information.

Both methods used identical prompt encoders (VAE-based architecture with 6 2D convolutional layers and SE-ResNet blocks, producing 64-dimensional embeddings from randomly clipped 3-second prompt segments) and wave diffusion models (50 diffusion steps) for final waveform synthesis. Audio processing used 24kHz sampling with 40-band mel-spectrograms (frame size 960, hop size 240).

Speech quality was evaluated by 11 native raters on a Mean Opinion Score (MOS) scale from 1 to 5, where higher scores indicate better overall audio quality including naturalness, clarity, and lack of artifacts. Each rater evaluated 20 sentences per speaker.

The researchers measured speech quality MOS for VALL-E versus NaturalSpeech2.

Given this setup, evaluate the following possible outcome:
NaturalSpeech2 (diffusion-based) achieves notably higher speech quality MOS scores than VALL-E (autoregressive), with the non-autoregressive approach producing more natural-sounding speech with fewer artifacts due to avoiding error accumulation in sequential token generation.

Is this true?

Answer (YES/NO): NO